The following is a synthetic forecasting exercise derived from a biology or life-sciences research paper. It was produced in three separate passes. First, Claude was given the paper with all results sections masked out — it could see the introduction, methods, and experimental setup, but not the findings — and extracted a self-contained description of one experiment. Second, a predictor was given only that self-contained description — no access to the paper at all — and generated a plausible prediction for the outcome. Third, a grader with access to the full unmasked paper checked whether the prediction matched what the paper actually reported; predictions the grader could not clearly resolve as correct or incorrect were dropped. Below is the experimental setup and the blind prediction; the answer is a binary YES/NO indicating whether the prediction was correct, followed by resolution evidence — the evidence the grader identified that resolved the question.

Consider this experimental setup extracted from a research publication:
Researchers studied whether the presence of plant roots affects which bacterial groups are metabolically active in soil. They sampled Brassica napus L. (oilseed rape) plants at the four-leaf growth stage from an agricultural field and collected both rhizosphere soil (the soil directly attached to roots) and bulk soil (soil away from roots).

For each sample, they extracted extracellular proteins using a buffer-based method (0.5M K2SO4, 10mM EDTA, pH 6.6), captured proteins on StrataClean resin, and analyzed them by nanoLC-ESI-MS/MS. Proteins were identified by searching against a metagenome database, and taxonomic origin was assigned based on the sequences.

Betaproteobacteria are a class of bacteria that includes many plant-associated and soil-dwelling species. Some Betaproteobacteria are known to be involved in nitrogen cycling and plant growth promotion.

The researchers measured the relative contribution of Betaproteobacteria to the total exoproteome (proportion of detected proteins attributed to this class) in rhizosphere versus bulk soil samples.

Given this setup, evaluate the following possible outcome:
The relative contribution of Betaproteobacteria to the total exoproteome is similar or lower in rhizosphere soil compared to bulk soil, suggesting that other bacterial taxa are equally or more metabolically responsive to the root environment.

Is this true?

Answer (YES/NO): NO